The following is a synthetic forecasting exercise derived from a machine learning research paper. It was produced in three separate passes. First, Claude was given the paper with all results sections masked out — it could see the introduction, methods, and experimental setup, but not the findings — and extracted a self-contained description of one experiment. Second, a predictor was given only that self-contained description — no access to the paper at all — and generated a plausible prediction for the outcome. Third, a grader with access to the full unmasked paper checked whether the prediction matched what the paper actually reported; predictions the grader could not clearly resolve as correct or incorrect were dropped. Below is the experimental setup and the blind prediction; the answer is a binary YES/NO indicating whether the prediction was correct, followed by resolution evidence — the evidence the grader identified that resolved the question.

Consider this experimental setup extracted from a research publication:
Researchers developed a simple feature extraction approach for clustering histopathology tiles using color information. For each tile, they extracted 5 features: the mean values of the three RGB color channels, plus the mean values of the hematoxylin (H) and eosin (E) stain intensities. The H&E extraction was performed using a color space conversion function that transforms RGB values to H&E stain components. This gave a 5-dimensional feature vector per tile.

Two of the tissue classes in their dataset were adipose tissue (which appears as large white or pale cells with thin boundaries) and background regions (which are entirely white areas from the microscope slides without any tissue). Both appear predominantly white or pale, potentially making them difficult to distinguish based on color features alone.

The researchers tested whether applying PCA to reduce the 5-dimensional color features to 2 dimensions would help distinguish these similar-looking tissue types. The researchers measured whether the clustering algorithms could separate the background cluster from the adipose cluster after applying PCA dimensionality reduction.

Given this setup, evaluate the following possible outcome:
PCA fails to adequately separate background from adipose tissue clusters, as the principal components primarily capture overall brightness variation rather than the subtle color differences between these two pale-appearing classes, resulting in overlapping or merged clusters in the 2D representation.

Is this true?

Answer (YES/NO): NO